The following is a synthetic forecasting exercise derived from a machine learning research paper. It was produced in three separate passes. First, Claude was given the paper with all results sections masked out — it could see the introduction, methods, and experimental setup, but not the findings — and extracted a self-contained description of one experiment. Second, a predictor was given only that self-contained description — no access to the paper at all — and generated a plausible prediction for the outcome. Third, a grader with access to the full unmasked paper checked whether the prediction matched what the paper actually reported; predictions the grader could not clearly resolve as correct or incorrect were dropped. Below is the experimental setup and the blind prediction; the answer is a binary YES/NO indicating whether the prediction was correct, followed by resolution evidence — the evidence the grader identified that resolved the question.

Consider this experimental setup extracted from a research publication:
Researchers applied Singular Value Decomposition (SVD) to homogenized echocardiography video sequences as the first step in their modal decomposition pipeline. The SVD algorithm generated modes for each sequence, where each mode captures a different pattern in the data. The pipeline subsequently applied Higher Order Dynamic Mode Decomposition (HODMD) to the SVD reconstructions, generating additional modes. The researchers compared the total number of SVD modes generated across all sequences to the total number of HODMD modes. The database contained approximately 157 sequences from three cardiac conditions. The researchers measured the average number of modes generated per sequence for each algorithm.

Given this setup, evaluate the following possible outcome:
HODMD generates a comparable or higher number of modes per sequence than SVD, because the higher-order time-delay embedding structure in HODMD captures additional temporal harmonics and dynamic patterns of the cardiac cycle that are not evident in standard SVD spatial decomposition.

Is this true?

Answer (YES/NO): YES